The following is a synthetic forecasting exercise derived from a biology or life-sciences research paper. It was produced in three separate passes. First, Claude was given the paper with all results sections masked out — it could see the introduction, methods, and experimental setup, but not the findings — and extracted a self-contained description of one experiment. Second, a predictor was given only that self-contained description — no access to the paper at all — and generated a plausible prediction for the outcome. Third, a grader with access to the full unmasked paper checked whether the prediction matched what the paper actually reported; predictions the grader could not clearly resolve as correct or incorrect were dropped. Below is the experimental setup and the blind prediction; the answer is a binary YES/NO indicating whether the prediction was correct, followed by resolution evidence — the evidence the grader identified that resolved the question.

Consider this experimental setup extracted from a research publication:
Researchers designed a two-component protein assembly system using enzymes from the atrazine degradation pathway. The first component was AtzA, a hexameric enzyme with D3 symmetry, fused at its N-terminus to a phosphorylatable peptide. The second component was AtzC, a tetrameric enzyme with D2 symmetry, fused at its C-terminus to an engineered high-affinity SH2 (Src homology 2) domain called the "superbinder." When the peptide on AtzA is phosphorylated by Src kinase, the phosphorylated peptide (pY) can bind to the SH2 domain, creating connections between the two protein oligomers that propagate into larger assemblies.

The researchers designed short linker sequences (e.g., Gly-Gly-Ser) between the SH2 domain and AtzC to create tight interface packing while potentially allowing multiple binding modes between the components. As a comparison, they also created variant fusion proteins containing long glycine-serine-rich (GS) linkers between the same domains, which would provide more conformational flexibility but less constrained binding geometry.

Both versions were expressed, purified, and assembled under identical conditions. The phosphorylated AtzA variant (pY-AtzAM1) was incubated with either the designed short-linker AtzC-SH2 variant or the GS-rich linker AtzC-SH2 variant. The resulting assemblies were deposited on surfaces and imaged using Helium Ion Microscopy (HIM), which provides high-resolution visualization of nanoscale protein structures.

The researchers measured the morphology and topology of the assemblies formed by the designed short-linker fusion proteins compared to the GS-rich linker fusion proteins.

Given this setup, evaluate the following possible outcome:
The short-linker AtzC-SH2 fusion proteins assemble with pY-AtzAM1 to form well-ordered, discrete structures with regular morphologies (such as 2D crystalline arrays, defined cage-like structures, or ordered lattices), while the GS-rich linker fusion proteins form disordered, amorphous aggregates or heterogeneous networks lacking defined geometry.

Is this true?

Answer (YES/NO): NO